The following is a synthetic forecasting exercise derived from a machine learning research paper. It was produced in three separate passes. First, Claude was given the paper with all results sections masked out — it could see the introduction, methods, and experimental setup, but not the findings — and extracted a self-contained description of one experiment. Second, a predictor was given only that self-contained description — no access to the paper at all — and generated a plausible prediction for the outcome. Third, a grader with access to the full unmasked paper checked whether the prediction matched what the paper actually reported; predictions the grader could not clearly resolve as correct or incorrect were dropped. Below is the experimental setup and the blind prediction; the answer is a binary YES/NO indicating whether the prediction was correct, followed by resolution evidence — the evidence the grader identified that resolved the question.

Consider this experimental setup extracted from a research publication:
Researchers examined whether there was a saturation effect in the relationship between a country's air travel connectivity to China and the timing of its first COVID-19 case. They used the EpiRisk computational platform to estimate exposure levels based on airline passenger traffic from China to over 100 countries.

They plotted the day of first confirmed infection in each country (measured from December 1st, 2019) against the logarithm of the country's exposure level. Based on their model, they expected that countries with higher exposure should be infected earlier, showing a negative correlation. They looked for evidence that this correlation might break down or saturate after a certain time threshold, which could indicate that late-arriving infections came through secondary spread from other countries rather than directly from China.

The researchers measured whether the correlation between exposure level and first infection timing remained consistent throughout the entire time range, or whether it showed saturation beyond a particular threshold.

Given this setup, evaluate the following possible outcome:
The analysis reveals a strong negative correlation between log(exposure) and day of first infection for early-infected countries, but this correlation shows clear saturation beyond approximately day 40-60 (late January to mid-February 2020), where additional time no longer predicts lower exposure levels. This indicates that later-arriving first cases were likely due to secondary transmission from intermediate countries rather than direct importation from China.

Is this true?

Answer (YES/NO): NO